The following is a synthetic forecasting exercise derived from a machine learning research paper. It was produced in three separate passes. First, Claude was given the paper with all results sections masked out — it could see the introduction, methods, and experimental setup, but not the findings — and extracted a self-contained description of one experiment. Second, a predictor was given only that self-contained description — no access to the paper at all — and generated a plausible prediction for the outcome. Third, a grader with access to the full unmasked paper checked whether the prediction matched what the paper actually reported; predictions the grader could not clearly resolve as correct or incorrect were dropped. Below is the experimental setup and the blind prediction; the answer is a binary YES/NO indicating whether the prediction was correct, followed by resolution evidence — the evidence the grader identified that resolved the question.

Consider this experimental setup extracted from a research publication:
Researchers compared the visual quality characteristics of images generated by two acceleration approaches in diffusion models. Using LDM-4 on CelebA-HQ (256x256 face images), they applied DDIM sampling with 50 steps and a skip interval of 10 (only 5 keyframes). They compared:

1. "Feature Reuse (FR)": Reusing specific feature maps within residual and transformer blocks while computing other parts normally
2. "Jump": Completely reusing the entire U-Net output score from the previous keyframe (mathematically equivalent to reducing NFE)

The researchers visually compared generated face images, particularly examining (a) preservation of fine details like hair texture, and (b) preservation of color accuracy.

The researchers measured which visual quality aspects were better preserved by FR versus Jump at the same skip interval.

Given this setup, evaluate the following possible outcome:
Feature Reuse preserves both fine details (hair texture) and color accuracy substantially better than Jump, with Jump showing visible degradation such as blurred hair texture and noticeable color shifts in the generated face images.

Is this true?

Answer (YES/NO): NO